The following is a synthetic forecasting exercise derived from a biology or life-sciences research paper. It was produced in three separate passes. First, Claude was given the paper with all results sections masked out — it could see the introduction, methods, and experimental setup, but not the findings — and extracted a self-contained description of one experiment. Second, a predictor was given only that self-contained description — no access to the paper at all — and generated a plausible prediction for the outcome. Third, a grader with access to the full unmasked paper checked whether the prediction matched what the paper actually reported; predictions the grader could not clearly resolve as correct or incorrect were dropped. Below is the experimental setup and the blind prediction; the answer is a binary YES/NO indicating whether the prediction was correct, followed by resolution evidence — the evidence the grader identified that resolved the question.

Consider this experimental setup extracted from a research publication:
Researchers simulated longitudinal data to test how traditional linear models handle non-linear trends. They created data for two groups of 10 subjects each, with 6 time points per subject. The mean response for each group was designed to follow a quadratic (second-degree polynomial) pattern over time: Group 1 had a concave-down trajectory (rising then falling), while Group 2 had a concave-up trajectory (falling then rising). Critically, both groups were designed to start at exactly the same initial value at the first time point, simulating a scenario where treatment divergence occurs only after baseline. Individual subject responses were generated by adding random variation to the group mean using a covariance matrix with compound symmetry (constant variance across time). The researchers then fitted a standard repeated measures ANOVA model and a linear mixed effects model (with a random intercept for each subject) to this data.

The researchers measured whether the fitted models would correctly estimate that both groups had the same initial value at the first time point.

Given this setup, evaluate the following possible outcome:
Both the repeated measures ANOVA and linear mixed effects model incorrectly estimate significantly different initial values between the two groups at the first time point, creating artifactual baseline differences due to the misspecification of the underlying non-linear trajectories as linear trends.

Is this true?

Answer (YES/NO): YES